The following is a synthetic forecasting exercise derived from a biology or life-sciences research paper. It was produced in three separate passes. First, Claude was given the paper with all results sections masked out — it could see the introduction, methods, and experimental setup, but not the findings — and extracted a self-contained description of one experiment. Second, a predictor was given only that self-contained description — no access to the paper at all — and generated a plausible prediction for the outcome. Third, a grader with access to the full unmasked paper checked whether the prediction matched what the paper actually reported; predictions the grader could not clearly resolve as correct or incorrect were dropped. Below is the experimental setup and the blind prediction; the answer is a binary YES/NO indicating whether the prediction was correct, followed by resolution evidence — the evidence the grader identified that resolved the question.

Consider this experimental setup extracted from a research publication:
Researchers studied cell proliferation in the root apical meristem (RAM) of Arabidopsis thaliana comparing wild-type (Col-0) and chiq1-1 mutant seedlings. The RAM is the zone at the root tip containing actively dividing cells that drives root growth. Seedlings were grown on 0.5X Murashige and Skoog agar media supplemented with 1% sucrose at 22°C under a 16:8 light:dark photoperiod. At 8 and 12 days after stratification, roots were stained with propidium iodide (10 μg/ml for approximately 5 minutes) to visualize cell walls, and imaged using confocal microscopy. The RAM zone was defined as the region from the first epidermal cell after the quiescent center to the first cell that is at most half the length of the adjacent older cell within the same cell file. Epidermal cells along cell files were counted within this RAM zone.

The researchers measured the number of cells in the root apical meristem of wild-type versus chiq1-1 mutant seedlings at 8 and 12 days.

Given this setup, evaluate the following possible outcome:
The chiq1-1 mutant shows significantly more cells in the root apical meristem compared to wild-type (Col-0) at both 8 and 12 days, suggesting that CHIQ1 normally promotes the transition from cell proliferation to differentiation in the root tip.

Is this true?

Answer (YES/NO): NO